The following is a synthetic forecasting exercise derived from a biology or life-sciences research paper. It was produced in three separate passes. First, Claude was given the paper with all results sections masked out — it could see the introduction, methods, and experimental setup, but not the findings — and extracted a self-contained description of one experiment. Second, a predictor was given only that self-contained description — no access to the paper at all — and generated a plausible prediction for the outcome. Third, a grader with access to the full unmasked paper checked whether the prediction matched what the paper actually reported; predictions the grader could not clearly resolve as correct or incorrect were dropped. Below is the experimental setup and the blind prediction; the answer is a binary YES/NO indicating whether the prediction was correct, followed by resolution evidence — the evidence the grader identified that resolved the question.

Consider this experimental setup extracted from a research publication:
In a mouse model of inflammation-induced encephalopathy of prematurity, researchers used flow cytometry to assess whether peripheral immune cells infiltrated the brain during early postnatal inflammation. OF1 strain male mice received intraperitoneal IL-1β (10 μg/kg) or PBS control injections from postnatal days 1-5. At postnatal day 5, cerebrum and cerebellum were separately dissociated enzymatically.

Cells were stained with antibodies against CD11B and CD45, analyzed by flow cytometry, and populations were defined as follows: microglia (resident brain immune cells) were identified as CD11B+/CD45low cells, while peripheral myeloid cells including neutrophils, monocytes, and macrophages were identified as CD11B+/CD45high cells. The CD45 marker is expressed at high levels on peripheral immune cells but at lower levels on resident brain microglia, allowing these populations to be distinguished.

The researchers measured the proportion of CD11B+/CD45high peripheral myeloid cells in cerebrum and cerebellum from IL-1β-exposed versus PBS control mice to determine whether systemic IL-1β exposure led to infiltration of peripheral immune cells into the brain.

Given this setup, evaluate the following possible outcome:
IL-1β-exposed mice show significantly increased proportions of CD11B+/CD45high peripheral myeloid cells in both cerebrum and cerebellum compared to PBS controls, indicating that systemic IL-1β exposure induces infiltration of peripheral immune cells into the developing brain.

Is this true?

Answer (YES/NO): NO